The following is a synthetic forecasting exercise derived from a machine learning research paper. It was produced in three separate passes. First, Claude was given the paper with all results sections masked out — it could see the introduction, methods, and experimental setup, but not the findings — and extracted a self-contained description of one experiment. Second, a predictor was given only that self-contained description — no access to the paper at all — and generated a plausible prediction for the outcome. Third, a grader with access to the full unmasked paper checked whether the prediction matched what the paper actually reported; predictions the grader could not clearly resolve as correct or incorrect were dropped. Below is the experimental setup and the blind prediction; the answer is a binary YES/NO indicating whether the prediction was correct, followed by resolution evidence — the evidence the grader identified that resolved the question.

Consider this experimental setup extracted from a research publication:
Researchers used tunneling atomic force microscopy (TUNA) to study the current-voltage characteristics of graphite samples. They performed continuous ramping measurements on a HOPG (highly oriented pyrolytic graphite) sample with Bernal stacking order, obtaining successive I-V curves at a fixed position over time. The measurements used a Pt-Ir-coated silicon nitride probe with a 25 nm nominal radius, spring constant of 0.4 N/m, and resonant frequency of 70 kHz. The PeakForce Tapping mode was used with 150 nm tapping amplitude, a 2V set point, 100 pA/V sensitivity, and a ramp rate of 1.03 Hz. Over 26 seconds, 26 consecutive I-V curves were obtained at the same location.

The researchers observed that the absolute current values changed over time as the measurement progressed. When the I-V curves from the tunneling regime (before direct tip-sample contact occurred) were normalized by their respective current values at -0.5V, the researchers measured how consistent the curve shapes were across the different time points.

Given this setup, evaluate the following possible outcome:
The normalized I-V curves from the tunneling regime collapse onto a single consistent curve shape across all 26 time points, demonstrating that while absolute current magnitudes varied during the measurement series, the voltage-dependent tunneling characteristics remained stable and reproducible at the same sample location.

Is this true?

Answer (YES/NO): YES